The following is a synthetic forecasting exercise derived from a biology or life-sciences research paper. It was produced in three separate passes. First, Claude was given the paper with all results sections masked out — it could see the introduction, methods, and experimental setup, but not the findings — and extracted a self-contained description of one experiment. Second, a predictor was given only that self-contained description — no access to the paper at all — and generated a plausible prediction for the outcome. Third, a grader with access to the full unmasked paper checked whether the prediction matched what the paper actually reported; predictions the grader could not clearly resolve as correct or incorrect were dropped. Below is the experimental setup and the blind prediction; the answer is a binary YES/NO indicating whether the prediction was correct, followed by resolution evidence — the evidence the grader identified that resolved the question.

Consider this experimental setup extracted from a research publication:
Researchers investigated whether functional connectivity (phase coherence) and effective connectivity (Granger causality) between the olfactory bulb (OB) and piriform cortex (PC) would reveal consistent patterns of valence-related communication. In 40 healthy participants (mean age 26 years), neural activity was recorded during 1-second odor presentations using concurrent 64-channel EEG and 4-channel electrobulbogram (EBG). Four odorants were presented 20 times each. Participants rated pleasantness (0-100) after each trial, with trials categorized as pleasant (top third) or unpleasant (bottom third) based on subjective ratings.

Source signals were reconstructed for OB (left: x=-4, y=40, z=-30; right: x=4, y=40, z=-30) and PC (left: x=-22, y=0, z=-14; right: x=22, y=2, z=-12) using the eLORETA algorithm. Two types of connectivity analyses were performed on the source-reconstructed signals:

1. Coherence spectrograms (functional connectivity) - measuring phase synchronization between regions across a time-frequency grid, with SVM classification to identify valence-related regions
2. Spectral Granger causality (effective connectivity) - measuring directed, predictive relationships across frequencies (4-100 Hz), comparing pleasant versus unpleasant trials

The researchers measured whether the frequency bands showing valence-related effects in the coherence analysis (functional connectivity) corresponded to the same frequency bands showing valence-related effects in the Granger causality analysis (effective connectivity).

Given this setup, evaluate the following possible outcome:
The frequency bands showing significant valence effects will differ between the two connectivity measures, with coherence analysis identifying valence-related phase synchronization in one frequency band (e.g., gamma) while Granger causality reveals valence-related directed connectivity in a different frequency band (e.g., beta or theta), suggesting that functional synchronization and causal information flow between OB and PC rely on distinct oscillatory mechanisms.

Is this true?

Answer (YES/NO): NO